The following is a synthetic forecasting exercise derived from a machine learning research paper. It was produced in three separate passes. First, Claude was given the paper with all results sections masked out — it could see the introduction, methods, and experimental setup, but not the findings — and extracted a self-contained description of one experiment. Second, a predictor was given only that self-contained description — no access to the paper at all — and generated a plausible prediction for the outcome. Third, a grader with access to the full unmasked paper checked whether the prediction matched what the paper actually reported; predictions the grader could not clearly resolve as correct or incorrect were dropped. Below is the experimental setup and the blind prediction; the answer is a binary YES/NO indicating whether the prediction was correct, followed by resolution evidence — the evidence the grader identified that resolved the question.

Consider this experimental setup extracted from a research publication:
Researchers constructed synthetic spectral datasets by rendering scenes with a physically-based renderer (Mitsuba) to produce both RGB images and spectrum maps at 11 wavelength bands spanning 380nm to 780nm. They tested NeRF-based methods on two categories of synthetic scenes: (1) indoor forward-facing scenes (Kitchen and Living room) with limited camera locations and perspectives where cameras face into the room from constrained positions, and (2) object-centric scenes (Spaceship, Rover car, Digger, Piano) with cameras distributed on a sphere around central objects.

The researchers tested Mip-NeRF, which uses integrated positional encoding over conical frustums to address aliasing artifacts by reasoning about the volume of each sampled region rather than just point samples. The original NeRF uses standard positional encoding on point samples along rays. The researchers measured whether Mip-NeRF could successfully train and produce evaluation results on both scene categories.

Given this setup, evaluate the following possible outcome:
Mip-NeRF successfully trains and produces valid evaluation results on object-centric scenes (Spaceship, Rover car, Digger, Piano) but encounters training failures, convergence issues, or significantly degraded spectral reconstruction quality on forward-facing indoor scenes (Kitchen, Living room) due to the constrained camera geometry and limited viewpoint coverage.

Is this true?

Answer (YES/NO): YES